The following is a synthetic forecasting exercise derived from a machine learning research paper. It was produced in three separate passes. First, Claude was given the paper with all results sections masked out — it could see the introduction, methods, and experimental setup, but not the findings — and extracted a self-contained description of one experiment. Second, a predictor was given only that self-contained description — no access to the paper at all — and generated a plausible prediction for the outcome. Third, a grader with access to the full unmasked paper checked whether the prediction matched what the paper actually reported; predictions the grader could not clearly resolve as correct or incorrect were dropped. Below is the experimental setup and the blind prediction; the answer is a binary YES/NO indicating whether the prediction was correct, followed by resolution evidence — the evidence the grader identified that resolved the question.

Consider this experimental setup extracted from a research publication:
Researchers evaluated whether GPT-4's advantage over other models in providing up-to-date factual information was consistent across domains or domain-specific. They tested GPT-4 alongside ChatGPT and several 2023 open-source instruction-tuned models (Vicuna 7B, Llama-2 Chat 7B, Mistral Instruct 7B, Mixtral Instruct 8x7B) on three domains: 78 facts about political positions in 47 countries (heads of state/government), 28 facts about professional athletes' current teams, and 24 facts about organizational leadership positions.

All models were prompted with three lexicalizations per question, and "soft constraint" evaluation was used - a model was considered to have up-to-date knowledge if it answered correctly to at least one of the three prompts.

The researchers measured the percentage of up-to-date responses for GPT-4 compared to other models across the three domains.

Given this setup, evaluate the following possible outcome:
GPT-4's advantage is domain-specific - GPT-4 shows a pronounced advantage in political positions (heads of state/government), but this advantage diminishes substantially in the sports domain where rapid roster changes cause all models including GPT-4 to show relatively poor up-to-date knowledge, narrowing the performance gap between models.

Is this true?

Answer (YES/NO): NO